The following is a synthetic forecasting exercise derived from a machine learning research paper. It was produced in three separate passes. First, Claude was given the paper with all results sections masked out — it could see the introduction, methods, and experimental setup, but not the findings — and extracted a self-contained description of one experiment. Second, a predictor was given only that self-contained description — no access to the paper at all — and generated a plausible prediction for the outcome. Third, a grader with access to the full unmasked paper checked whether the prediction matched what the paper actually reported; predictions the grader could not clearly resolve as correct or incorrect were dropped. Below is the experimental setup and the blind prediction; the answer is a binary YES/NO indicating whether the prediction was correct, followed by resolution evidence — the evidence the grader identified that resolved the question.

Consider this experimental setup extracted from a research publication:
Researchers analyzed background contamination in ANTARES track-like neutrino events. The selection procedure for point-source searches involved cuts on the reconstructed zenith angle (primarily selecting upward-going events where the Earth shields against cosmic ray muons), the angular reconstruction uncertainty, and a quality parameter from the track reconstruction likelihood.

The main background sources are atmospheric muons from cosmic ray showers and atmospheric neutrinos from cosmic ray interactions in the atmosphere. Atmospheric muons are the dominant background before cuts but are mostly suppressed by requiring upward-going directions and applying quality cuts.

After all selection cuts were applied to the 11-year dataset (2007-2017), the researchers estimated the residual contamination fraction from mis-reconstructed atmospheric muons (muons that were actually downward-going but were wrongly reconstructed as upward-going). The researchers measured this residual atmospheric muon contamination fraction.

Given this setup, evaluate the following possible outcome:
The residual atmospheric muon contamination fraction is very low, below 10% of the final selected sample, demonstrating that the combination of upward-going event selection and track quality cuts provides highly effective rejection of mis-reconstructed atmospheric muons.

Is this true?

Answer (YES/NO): NO